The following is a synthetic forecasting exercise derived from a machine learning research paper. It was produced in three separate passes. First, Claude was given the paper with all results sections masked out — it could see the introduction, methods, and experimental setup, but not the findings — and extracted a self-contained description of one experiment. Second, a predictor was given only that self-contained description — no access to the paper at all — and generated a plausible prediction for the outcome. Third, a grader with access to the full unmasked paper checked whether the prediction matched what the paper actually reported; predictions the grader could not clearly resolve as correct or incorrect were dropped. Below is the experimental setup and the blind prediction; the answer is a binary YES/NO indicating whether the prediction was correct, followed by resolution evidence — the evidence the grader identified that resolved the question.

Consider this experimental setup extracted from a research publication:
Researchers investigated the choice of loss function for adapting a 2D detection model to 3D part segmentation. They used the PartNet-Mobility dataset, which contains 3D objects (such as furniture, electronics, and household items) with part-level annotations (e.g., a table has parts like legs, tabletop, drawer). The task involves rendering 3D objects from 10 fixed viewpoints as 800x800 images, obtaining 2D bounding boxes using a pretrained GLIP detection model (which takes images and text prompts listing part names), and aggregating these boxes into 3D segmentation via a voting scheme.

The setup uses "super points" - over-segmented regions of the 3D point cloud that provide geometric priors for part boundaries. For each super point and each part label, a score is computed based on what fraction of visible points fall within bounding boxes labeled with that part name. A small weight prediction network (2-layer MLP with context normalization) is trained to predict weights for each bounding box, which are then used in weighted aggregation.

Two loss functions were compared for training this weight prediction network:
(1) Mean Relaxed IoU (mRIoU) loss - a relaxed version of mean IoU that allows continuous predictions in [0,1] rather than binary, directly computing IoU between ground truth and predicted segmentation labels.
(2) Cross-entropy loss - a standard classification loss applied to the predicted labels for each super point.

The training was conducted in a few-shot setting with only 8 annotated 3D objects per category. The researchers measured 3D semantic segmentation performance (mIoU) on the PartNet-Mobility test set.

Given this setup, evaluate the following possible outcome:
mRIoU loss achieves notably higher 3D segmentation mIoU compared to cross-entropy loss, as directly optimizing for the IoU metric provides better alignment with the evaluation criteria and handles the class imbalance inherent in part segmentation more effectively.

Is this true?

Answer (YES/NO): YES